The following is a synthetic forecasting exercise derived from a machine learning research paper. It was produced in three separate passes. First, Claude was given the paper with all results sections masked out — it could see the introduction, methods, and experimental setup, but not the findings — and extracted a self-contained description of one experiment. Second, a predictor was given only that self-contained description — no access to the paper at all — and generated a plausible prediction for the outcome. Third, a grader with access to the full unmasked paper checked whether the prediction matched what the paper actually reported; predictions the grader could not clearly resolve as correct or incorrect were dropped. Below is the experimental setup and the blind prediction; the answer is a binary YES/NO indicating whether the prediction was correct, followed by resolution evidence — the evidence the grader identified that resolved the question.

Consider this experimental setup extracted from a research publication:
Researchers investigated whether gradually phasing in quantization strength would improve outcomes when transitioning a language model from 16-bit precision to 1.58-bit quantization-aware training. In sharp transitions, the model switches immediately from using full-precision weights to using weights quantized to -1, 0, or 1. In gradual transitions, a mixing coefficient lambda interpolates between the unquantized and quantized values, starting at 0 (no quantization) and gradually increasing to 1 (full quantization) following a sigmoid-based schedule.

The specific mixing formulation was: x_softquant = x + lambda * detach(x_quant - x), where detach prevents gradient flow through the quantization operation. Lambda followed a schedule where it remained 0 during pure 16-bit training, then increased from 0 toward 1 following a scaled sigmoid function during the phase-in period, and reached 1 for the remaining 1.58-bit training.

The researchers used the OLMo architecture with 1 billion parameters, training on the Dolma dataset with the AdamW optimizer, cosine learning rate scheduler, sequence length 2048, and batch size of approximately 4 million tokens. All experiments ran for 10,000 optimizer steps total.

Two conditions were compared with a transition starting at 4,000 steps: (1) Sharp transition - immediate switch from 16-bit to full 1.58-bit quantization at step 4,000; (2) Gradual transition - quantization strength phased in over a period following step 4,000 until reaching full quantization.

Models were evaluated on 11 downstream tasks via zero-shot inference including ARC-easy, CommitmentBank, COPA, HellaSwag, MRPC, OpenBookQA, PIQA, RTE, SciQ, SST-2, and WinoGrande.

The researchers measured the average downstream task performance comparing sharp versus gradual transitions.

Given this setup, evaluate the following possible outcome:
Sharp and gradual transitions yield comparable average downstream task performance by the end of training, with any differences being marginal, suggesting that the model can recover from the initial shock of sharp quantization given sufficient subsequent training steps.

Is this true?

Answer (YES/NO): YES